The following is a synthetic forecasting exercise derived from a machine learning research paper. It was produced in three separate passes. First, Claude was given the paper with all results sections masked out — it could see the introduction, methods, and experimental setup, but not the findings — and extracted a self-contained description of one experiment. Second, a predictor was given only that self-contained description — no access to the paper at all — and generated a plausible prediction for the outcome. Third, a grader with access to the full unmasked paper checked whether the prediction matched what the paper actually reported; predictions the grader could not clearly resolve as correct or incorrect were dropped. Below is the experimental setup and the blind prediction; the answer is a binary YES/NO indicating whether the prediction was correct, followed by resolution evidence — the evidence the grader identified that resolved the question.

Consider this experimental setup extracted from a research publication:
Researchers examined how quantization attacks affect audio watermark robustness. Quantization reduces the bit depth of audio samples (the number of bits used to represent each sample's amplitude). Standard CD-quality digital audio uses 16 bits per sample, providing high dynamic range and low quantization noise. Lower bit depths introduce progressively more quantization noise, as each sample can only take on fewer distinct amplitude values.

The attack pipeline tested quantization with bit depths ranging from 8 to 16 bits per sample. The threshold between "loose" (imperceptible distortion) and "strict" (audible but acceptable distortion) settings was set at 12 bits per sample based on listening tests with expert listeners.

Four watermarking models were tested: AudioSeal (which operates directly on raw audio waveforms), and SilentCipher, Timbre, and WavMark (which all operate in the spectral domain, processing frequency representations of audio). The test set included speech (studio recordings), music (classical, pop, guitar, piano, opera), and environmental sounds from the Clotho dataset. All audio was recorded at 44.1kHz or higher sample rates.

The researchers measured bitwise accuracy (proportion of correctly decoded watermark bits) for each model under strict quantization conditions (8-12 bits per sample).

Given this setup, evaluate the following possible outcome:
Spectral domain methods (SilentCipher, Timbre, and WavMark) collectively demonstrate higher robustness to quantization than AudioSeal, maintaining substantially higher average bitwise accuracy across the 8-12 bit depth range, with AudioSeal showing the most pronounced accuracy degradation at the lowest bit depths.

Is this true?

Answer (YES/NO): NO